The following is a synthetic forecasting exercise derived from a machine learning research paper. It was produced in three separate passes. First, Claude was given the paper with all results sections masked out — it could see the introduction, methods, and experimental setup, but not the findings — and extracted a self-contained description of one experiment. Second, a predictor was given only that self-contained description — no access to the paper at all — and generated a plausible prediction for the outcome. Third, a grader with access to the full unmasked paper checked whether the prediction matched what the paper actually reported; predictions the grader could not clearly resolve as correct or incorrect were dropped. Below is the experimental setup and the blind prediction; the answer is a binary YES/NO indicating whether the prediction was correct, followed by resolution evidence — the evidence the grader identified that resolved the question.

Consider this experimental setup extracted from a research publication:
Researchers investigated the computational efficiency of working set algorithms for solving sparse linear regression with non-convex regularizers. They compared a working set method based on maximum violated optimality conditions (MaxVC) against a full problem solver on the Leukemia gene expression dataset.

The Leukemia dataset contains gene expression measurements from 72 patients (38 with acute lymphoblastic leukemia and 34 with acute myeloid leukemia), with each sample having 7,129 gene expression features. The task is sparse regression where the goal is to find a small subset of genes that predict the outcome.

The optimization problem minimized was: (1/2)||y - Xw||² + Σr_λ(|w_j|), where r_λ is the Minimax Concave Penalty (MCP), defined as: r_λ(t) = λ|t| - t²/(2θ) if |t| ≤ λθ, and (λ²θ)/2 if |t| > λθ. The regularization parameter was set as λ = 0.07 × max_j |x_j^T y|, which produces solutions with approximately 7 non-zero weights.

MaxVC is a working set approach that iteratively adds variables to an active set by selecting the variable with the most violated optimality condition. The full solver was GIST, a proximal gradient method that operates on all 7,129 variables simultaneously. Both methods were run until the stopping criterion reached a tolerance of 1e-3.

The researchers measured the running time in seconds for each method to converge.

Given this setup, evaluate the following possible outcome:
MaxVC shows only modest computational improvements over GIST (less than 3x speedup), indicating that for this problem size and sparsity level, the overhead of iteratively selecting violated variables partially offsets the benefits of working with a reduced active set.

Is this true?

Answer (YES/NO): NO